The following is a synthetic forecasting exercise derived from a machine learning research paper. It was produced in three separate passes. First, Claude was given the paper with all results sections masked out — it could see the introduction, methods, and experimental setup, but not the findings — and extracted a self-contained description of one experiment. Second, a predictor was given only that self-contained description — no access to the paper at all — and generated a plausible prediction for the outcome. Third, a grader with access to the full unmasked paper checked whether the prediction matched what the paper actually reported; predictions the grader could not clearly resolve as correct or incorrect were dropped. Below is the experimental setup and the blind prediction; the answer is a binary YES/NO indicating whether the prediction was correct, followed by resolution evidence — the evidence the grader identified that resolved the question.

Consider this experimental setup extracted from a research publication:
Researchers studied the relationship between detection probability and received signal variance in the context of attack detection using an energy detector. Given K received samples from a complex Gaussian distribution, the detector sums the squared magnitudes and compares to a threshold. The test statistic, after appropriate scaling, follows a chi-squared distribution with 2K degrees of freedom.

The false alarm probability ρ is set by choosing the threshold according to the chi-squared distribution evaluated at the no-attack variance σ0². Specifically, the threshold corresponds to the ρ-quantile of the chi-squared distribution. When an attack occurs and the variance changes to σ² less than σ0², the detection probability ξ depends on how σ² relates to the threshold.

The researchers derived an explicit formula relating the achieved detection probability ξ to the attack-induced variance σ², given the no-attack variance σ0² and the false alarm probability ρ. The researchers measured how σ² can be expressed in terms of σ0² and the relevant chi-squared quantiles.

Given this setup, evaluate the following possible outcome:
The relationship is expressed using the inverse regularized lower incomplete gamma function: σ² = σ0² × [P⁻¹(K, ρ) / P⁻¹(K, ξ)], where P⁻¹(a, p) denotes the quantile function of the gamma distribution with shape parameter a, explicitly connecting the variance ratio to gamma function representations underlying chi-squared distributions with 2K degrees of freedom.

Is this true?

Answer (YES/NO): NO